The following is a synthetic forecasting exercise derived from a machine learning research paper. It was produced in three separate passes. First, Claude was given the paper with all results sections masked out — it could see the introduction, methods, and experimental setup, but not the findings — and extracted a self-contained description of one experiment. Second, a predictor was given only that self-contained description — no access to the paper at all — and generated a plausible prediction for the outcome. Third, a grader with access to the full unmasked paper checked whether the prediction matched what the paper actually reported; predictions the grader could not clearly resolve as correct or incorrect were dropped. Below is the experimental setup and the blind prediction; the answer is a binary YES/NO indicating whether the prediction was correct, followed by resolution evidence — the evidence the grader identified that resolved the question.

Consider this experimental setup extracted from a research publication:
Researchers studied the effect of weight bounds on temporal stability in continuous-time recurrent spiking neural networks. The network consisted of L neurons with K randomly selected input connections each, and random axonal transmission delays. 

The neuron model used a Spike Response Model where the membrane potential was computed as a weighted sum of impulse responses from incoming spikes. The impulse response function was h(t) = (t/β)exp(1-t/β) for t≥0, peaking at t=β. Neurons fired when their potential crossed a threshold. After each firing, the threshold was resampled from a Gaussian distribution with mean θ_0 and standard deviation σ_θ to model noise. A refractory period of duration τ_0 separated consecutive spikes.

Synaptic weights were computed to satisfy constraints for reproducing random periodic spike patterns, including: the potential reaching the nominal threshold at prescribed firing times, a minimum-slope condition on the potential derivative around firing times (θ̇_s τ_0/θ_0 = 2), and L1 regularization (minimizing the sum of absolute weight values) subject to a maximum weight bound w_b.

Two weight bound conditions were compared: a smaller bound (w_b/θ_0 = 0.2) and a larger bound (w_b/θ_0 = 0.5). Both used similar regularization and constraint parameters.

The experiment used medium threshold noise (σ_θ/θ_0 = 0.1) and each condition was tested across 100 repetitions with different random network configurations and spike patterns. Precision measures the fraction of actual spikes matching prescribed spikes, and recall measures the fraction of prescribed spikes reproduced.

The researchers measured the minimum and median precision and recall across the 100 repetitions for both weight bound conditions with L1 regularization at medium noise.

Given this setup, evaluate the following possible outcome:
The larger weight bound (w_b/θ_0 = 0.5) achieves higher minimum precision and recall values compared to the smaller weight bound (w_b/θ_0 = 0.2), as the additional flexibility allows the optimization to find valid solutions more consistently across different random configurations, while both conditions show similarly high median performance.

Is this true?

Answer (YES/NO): NO